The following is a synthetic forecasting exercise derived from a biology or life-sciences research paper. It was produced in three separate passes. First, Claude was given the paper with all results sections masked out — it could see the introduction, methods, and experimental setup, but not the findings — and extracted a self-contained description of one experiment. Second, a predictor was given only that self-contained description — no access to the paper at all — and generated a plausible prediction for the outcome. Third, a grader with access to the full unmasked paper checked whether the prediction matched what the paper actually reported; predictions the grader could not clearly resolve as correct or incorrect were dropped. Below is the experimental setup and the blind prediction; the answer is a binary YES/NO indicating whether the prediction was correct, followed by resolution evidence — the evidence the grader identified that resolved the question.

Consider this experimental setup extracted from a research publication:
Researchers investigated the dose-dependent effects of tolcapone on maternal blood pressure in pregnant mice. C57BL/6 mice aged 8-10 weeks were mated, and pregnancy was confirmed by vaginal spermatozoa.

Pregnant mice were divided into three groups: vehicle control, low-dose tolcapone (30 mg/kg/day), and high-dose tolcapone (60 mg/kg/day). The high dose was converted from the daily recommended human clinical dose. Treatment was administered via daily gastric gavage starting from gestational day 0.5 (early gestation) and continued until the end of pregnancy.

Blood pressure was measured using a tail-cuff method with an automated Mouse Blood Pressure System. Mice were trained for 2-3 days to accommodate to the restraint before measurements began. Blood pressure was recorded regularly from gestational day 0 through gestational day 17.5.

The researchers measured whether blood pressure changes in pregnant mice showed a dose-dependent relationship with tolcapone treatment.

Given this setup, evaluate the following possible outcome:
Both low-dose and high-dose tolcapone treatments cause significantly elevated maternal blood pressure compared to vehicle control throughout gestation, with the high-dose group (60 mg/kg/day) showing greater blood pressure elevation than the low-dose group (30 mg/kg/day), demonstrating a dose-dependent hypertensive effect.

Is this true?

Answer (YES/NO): NO